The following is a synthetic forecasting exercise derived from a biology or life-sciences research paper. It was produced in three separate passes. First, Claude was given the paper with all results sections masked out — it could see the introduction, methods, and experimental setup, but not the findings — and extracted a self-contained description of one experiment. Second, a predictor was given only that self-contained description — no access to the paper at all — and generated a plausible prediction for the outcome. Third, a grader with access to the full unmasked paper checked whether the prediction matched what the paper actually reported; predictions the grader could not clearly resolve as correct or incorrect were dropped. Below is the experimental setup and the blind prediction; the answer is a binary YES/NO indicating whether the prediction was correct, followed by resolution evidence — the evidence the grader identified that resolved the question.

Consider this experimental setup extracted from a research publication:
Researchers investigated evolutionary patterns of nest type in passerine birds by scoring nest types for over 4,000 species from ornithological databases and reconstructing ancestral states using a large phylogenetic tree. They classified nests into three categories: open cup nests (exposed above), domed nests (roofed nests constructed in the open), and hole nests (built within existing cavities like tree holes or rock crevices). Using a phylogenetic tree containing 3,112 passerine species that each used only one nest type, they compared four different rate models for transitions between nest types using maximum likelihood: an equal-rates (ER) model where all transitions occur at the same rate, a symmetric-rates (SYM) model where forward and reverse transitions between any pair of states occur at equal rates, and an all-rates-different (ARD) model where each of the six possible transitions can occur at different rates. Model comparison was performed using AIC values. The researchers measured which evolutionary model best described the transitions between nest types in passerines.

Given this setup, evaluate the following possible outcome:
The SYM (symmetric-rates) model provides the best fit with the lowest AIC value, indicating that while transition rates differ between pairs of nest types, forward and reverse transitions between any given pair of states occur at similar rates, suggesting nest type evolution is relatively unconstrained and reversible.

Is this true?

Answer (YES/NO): NO